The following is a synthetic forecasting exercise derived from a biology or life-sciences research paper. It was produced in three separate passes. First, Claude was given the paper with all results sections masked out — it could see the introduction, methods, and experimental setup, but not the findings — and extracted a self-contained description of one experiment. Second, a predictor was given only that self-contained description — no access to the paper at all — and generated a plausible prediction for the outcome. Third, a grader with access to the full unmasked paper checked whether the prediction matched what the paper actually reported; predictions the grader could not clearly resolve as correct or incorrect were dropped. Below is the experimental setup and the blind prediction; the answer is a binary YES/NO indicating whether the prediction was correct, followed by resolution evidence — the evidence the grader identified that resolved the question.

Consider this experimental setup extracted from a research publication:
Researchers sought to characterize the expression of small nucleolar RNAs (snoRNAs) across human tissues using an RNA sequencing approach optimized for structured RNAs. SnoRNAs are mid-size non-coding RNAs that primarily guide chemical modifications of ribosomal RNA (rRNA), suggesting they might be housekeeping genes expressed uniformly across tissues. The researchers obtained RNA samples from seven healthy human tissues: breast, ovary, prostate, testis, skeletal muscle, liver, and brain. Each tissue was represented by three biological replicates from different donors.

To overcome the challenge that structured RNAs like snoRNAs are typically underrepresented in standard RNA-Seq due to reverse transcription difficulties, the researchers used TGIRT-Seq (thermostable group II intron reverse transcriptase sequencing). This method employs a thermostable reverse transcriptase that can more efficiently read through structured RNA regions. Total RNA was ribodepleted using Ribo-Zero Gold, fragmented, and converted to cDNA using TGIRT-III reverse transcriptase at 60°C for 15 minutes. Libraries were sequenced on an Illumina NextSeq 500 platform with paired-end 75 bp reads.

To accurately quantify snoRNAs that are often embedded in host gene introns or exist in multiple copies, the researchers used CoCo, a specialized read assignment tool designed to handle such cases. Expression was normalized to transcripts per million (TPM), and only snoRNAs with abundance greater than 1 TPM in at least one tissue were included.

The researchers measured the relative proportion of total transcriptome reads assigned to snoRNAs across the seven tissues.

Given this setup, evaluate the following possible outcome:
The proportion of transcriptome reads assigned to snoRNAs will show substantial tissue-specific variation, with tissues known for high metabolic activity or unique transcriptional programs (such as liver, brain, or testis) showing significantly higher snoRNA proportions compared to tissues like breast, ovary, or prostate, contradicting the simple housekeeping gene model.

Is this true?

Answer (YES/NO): NO